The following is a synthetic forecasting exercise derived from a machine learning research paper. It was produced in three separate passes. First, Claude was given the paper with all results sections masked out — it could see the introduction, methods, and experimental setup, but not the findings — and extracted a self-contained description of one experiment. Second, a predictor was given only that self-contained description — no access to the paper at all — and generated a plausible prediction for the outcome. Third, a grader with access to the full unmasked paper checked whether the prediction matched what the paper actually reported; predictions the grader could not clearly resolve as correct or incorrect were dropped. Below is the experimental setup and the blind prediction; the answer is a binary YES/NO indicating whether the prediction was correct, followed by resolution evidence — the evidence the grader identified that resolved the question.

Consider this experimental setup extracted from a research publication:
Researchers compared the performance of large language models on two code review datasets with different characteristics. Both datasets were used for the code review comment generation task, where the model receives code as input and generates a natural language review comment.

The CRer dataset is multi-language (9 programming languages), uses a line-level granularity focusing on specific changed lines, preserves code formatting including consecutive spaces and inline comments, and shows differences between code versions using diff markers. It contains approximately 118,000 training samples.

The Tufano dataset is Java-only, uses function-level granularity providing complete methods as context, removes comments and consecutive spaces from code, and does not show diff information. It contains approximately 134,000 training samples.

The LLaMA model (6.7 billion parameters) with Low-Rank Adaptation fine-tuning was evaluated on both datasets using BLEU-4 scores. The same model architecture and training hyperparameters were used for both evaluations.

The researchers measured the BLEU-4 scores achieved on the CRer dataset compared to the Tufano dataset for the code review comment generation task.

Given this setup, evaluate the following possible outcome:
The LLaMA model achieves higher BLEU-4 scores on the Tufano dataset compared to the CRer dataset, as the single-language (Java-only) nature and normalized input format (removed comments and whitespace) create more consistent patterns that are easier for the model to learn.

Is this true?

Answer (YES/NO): NO